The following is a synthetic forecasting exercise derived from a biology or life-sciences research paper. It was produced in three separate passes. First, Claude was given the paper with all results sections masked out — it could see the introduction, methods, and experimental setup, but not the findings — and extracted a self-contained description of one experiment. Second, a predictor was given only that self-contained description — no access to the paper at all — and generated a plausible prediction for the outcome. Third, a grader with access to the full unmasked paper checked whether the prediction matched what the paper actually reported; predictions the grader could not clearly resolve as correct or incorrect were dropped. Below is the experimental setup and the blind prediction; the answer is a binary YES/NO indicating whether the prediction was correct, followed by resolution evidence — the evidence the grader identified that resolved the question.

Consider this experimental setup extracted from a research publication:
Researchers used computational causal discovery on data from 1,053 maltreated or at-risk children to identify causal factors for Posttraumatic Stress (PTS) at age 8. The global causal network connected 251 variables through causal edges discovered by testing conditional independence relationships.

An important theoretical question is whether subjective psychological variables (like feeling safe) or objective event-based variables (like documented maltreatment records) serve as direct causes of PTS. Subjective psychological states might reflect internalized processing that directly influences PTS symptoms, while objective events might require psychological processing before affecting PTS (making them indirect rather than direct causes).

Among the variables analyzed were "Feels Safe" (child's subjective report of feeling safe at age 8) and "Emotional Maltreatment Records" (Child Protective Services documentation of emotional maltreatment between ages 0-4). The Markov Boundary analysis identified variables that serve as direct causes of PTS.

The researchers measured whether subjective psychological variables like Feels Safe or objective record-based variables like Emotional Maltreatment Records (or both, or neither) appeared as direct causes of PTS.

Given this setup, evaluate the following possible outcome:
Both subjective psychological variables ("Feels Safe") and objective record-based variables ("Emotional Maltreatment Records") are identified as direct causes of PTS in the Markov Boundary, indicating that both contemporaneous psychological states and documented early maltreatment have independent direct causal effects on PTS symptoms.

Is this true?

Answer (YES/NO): YES